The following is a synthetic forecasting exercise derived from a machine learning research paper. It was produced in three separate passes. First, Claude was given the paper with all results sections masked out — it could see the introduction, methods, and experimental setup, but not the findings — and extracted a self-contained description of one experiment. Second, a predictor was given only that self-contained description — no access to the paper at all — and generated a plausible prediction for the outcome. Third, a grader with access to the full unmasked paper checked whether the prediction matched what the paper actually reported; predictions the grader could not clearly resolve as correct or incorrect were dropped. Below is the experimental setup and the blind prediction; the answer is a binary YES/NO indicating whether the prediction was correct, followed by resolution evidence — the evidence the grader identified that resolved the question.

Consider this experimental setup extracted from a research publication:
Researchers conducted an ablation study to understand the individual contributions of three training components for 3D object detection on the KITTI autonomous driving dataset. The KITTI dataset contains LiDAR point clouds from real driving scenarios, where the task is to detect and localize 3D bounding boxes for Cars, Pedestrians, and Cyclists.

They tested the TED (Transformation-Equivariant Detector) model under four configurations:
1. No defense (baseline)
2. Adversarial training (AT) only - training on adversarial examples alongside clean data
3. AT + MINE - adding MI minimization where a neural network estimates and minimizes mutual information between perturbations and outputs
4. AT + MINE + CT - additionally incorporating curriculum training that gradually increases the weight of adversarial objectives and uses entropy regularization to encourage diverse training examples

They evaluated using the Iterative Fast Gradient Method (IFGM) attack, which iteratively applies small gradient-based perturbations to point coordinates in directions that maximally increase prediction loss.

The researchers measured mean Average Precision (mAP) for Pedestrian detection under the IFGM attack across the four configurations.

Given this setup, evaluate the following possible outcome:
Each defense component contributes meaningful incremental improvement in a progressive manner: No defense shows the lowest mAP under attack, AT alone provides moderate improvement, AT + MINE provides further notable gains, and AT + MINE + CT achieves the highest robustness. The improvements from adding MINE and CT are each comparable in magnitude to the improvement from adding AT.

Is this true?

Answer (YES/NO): NO